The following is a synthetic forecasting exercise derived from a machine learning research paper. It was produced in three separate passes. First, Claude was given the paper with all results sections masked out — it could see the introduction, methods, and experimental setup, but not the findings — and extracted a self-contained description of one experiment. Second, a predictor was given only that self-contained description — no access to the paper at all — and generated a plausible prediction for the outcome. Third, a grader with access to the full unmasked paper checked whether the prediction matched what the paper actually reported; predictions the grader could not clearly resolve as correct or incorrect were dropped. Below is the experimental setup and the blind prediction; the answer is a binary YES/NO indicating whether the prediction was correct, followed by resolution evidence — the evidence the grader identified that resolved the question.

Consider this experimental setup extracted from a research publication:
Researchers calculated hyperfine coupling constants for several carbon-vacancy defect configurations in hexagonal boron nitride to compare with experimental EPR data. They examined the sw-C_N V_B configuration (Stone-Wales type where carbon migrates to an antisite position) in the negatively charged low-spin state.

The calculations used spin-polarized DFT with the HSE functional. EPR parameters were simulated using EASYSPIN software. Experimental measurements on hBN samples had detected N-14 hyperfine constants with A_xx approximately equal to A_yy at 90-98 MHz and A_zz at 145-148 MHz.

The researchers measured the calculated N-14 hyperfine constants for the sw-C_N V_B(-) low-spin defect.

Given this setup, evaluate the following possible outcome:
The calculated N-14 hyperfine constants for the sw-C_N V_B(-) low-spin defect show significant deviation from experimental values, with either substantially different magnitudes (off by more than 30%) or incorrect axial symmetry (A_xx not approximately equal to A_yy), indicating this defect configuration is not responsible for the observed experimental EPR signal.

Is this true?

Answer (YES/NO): YES